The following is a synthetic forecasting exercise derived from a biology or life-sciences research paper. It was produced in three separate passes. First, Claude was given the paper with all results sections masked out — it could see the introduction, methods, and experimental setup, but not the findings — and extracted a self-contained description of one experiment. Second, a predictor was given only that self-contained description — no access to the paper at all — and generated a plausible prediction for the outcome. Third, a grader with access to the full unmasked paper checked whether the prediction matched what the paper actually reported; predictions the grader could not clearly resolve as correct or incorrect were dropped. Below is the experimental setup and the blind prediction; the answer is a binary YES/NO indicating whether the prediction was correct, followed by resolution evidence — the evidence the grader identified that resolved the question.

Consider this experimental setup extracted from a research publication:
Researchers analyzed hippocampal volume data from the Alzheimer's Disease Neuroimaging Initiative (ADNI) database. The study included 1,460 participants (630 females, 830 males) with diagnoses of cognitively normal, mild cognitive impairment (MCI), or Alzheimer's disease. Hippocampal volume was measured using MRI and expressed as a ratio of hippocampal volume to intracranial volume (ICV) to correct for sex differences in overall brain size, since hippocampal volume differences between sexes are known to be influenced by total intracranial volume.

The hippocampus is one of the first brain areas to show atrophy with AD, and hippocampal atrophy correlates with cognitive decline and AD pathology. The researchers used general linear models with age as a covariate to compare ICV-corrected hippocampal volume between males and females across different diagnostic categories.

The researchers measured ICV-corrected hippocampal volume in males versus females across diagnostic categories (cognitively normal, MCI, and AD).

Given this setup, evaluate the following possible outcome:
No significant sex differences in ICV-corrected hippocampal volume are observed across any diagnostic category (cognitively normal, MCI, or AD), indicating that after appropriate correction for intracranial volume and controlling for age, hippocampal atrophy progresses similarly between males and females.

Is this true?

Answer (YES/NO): NO